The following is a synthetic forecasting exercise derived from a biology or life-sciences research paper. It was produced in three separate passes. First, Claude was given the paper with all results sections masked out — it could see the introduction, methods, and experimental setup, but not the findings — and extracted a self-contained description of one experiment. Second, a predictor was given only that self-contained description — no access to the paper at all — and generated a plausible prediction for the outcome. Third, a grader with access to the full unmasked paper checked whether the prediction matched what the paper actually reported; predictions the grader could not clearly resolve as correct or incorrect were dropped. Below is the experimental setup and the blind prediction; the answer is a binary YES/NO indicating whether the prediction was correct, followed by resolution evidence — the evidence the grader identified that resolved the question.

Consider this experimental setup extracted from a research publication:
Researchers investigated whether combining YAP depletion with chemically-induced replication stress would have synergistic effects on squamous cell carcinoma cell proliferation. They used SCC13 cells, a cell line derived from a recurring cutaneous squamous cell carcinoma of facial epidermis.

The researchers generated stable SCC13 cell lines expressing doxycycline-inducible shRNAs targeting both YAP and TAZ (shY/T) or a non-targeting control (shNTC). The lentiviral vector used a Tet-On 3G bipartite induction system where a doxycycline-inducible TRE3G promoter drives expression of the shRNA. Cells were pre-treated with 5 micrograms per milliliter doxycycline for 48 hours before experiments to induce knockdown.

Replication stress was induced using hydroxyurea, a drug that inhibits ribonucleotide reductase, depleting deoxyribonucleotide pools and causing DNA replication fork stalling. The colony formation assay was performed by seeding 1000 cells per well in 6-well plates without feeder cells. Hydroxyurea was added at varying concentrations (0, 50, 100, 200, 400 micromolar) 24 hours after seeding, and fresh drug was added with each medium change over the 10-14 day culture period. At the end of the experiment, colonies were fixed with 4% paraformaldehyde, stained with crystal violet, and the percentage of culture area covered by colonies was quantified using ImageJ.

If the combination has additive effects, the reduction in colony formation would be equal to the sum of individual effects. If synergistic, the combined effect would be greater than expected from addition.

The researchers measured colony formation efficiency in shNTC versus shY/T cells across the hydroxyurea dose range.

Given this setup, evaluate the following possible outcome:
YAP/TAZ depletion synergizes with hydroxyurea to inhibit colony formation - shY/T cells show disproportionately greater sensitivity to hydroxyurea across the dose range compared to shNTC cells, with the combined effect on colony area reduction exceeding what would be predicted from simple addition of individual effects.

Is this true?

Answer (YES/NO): YES